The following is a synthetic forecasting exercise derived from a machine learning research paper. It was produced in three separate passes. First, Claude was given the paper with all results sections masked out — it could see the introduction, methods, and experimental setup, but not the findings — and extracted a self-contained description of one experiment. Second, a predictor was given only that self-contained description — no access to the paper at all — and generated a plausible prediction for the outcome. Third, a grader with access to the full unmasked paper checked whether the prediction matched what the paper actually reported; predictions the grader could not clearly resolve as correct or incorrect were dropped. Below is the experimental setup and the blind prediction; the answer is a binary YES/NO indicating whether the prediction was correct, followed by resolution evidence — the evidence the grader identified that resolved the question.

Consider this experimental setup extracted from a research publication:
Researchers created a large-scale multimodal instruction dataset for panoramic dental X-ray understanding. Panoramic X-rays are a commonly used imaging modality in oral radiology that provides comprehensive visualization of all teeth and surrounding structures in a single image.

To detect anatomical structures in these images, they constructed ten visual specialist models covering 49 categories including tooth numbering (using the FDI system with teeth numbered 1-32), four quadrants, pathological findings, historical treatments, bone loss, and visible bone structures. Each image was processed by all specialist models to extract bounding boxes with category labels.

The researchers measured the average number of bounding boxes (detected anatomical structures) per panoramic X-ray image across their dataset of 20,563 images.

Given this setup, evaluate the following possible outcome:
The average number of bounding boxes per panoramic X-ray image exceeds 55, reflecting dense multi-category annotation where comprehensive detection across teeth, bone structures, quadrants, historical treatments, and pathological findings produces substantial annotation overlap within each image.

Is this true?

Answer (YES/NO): NO